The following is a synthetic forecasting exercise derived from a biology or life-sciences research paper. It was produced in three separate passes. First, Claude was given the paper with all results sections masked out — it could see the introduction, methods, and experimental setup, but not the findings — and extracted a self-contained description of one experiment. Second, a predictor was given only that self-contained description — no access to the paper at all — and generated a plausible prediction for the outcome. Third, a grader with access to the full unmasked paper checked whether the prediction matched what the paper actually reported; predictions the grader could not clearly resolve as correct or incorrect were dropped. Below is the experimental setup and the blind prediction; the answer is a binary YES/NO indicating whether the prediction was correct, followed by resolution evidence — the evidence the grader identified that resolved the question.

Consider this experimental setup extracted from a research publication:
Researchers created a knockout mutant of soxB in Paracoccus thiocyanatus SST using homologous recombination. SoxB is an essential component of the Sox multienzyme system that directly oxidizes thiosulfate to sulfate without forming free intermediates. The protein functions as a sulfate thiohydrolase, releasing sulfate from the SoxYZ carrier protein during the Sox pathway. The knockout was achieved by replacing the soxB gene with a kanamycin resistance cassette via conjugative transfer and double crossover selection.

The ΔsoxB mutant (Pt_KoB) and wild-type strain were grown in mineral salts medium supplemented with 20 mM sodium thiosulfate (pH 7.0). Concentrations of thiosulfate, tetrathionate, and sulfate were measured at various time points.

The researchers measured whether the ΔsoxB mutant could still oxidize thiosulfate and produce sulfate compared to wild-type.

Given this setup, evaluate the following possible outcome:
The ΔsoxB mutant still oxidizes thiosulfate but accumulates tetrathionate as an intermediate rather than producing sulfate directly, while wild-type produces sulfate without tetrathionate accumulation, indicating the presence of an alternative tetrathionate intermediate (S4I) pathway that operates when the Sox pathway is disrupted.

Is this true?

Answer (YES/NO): NO